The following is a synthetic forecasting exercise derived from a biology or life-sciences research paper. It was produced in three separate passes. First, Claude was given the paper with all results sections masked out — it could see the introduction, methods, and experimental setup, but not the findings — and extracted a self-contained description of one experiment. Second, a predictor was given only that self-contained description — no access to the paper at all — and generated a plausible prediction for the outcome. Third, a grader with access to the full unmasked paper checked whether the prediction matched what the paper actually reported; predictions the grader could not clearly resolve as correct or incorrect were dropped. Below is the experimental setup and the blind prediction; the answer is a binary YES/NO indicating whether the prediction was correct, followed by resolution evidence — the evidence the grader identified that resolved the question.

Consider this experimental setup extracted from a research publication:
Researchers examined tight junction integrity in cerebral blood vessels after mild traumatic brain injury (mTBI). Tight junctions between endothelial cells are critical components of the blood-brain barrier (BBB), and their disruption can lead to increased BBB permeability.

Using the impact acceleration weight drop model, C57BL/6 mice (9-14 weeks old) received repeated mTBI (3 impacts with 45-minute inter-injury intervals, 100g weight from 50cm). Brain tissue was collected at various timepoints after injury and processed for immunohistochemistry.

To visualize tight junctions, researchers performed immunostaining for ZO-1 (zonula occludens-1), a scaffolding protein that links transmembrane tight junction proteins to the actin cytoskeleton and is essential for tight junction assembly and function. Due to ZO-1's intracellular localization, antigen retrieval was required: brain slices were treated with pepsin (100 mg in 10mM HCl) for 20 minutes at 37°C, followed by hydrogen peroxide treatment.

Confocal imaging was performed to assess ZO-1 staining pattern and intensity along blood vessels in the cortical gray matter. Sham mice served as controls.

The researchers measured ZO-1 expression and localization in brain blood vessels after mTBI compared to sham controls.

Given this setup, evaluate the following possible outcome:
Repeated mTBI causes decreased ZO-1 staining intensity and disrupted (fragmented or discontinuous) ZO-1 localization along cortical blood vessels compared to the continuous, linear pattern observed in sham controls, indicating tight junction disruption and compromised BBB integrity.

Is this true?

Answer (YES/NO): YES